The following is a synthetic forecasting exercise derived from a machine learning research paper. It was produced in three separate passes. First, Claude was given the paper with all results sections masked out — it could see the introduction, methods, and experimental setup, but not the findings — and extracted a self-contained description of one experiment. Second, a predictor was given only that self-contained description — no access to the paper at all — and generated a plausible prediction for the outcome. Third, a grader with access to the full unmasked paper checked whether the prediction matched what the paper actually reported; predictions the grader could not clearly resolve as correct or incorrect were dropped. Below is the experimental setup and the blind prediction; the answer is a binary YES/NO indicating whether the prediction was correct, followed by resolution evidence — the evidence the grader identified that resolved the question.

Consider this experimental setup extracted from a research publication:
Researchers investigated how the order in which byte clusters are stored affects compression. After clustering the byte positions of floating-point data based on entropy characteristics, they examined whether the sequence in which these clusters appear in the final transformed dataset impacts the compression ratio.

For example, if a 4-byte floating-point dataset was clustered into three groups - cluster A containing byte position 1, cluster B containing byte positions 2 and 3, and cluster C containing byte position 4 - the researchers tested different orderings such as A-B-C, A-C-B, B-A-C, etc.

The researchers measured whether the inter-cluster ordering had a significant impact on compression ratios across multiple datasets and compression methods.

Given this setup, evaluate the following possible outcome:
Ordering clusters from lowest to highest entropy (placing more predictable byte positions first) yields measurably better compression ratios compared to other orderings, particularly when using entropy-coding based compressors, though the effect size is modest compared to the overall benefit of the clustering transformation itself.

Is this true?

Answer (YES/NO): NO